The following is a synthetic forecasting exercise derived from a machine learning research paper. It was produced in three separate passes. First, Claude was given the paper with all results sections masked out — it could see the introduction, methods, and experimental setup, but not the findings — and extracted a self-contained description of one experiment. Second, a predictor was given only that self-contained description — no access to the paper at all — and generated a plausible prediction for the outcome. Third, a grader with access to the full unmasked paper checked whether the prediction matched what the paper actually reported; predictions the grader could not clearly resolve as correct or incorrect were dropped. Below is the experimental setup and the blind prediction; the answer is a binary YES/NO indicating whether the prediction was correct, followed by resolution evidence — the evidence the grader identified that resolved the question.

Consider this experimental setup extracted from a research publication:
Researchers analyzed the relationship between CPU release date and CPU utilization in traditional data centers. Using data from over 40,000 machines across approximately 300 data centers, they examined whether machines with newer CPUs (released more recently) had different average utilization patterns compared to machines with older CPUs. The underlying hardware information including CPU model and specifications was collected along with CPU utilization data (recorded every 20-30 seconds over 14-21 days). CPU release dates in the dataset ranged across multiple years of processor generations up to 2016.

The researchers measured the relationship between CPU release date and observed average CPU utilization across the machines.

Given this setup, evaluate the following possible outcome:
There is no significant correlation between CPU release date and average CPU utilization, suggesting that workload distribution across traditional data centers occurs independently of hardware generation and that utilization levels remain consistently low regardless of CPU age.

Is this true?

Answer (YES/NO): NO